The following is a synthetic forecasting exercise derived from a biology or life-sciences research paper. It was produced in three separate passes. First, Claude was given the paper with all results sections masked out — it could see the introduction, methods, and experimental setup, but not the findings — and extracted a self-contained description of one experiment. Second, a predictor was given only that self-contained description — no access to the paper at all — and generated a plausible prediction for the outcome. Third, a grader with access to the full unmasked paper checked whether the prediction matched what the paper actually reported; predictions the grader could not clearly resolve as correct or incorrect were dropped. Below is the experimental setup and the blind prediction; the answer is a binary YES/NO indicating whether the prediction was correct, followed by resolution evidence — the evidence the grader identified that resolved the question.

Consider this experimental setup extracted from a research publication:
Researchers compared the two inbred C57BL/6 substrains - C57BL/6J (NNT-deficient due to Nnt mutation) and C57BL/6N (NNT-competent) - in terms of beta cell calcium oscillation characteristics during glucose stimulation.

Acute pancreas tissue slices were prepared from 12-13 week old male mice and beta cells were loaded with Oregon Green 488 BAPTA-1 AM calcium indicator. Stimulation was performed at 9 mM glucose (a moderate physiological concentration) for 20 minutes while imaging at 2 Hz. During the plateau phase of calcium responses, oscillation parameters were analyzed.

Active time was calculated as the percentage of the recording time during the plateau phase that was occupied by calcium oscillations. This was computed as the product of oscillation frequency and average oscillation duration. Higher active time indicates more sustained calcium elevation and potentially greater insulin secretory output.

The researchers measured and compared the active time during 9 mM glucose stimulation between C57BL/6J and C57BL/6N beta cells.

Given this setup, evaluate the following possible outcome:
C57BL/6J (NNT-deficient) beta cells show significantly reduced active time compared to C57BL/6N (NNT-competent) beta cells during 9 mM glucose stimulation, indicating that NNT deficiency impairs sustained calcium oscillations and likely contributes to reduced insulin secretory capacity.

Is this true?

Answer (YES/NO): NO